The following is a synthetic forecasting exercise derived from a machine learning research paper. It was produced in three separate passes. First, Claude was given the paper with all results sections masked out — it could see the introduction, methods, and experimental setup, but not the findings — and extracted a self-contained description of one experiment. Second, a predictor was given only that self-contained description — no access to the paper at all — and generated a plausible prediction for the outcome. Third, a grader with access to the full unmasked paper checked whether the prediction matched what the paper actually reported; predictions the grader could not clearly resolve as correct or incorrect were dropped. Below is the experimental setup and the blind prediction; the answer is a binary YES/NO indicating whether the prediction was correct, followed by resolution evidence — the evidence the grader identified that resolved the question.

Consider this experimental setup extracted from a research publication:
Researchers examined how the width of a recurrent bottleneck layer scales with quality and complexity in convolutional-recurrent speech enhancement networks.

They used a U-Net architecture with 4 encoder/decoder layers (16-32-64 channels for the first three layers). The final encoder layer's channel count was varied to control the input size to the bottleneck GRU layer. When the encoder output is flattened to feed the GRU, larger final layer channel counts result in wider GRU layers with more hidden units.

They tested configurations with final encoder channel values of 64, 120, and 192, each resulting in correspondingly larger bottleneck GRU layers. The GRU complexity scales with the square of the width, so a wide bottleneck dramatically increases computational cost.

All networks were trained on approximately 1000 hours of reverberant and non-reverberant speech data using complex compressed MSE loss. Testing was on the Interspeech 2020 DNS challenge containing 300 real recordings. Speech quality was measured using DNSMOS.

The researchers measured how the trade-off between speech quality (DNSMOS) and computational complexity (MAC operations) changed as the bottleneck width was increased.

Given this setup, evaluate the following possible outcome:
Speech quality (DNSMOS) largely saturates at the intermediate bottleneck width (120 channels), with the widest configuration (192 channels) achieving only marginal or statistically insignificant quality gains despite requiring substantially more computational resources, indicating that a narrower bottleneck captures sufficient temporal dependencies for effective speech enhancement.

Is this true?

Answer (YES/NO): NO